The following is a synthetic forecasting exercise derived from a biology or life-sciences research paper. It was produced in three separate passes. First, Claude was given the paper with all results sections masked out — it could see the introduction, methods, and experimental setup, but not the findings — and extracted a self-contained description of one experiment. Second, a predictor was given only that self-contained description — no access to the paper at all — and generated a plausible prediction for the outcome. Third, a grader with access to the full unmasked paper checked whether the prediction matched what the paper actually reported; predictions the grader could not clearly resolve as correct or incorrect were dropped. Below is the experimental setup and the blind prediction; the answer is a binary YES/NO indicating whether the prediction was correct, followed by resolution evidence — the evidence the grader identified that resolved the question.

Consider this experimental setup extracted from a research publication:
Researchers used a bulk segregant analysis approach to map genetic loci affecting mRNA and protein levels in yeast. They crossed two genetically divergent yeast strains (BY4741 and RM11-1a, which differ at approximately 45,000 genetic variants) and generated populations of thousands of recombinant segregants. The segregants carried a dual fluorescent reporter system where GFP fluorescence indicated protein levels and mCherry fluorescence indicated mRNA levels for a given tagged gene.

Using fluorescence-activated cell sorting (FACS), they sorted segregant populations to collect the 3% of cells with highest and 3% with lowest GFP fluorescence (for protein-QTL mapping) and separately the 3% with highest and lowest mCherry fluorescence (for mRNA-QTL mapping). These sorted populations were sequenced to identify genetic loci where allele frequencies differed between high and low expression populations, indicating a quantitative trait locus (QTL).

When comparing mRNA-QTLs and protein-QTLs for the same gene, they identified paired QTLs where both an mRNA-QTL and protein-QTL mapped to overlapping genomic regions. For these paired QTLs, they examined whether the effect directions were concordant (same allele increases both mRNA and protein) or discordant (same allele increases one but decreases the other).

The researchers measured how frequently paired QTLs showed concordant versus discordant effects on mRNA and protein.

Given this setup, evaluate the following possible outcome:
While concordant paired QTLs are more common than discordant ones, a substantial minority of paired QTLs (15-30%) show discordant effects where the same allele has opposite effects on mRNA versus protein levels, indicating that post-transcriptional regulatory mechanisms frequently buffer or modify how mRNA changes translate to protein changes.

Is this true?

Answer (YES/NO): NO